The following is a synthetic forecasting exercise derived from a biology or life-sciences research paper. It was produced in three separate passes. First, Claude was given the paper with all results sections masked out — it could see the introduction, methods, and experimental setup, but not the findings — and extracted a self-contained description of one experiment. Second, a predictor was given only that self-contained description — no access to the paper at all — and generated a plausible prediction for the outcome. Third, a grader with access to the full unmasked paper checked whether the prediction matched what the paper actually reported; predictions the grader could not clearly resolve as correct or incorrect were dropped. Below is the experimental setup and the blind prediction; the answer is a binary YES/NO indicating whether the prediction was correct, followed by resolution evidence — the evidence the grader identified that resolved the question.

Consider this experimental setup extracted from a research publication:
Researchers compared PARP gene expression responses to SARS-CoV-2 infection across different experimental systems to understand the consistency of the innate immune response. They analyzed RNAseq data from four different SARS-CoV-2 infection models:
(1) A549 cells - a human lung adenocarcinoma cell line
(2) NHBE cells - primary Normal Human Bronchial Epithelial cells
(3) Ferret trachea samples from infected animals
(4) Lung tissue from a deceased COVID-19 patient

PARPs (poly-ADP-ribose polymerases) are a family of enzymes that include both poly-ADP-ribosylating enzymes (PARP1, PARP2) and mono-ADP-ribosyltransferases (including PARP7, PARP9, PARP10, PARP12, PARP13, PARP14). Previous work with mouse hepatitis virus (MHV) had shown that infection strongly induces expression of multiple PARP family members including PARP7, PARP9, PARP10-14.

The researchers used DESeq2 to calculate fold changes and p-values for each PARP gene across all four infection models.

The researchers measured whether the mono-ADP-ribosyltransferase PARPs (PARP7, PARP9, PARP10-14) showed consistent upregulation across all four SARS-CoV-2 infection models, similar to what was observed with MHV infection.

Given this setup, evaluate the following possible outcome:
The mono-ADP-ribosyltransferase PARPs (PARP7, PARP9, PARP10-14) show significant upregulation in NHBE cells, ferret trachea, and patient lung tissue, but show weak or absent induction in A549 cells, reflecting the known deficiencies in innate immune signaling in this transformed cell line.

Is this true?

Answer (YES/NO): NO